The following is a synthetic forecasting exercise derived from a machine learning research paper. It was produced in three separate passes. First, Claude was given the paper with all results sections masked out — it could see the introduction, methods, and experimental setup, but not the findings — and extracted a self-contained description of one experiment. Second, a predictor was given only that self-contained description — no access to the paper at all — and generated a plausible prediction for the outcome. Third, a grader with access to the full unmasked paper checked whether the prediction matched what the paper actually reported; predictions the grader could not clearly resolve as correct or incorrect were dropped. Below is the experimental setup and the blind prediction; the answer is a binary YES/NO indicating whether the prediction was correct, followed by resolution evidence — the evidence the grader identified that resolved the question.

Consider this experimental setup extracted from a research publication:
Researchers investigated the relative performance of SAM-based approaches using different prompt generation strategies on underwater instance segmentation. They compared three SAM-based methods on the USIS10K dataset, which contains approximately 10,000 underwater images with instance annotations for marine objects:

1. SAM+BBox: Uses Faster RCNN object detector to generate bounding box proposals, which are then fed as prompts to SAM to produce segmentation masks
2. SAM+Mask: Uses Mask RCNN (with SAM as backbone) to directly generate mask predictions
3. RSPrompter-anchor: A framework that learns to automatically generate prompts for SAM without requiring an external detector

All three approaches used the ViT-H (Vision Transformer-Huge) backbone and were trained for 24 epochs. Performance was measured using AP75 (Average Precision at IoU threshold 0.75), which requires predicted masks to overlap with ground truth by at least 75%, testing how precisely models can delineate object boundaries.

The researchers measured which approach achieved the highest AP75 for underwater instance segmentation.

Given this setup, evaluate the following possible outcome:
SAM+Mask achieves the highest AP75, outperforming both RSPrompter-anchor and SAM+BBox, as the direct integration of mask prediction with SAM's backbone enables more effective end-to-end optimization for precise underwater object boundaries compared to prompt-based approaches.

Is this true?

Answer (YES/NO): NO